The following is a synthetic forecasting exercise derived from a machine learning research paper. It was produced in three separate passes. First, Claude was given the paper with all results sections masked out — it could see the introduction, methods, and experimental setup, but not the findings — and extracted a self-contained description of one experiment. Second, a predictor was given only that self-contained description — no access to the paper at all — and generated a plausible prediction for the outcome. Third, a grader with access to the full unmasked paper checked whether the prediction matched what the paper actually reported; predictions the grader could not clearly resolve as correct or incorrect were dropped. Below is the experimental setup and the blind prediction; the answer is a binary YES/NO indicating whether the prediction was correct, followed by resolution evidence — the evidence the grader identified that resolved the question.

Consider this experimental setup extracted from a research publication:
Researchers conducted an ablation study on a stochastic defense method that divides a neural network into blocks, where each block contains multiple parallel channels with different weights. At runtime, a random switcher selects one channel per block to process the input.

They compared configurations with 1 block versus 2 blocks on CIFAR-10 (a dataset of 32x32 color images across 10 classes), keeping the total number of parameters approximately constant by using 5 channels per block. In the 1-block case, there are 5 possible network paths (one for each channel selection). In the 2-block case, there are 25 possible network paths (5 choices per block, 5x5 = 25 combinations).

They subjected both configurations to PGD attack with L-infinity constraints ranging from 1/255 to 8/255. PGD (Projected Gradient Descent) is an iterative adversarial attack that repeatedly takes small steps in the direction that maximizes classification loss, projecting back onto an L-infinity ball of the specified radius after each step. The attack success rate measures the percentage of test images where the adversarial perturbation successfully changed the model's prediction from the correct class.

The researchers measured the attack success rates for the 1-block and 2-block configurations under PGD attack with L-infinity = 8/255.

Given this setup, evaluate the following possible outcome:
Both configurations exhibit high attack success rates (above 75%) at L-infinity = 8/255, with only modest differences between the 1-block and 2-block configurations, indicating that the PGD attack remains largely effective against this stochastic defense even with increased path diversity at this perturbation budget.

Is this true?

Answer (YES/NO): YES